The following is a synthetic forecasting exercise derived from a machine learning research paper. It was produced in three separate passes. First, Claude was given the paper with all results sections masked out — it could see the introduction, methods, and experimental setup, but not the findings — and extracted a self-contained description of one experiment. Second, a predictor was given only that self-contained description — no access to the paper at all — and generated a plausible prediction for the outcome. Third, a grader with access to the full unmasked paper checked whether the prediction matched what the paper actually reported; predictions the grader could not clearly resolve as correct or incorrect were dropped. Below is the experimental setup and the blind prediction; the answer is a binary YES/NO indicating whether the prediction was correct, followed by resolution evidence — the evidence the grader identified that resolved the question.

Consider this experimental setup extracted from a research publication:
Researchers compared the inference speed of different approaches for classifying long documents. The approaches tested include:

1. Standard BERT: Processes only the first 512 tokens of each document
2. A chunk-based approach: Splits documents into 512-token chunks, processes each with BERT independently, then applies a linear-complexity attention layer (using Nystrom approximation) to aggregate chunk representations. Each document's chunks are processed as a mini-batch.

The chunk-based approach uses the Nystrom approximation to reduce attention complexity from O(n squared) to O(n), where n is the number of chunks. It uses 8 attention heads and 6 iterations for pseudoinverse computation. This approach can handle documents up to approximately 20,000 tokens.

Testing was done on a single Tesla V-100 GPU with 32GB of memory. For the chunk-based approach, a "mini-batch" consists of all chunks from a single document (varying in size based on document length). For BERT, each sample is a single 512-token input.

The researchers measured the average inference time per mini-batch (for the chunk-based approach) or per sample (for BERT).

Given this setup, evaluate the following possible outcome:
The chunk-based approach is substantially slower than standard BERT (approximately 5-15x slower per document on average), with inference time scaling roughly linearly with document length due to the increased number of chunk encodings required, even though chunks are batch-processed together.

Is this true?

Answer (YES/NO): NO